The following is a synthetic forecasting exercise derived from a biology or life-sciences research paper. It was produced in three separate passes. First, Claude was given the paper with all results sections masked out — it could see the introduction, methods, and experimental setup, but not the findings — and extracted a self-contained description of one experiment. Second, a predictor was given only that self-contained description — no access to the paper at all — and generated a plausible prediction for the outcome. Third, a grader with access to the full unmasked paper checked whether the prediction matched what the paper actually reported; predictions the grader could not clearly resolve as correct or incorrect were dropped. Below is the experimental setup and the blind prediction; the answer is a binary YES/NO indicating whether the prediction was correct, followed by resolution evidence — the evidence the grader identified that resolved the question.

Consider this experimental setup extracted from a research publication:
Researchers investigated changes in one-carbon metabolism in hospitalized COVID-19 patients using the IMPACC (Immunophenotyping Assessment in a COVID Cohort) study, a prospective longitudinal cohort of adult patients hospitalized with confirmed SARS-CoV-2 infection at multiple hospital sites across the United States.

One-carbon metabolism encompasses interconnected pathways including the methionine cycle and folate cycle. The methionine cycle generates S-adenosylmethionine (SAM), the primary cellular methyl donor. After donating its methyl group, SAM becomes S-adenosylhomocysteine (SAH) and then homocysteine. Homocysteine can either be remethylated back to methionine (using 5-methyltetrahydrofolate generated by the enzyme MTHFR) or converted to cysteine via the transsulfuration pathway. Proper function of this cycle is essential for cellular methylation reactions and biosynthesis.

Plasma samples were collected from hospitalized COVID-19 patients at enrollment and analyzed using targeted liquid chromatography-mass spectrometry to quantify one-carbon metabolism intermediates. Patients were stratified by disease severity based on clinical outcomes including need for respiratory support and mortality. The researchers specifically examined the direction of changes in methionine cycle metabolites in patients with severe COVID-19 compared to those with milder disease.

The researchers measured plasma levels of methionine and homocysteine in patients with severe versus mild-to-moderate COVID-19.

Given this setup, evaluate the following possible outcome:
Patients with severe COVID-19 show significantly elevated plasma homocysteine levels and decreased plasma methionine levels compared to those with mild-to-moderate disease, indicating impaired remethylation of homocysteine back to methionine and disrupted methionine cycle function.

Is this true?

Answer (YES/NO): NO